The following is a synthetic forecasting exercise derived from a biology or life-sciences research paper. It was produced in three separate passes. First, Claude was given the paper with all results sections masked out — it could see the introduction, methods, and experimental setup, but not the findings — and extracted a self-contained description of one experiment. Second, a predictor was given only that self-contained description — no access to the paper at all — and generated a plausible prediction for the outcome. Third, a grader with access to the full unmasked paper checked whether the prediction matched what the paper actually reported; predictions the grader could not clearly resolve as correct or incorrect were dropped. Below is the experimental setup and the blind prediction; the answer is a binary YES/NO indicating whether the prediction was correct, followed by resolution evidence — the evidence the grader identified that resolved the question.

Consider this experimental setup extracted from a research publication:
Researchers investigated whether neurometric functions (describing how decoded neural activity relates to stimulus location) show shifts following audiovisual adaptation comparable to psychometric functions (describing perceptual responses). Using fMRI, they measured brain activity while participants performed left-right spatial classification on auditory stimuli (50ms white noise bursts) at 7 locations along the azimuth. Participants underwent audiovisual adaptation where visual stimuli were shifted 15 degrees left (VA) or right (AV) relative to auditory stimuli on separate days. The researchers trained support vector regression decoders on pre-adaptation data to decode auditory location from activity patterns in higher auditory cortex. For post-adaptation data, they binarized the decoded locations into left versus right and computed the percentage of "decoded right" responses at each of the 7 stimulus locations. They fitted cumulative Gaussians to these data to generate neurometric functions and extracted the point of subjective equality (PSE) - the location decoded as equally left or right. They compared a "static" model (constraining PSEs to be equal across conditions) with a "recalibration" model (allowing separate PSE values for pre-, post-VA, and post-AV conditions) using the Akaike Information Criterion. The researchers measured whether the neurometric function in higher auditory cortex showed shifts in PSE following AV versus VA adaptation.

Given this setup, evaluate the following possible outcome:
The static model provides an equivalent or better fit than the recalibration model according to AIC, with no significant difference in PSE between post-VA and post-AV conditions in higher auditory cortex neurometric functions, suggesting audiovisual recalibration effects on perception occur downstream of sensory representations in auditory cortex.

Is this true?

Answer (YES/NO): NO